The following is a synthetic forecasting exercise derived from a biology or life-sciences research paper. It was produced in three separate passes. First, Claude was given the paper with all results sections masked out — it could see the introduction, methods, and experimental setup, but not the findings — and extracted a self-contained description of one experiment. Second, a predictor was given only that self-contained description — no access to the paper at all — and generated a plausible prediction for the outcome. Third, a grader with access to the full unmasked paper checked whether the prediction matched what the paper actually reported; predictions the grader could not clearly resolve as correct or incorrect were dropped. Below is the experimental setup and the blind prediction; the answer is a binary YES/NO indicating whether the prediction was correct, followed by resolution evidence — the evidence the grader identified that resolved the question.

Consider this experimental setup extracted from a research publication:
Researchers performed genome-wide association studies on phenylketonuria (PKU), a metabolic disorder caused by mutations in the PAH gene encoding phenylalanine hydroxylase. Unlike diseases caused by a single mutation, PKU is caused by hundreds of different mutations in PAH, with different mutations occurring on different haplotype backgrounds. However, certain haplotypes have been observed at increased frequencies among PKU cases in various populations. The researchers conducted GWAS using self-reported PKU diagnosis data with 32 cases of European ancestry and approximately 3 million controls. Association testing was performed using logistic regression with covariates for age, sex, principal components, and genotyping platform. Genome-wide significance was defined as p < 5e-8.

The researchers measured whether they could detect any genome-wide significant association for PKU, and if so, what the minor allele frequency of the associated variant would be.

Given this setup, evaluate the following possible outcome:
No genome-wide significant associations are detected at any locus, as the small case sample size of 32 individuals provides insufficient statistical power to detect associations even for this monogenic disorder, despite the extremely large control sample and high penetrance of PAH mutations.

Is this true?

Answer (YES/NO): NO